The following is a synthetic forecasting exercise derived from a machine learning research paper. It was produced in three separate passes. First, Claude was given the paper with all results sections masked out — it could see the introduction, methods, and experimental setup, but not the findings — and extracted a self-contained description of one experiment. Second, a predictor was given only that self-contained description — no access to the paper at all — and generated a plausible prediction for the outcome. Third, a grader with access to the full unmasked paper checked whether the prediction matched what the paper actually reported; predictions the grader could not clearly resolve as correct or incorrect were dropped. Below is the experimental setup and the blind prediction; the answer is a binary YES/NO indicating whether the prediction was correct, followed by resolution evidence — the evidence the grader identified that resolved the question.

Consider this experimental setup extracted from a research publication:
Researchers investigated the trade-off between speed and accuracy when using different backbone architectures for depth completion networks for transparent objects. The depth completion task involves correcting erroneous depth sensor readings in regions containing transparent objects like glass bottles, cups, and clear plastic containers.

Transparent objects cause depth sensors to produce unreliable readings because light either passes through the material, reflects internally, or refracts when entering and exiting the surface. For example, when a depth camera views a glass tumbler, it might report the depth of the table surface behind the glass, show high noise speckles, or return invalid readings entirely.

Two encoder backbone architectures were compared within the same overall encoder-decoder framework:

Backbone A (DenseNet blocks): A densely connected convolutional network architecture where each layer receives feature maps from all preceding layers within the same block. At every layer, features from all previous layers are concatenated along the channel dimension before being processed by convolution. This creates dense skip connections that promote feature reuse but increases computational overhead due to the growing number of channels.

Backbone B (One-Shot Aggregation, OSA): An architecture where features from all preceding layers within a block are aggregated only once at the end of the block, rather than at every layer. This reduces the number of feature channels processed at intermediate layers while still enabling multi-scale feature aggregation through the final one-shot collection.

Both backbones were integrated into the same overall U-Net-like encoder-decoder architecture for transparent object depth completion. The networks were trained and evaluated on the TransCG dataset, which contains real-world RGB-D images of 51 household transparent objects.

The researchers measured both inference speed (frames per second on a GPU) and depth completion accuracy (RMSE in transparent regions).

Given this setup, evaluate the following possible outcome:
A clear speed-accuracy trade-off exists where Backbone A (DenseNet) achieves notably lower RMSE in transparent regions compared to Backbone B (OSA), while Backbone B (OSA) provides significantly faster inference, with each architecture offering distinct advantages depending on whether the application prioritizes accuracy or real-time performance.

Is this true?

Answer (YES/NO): NO